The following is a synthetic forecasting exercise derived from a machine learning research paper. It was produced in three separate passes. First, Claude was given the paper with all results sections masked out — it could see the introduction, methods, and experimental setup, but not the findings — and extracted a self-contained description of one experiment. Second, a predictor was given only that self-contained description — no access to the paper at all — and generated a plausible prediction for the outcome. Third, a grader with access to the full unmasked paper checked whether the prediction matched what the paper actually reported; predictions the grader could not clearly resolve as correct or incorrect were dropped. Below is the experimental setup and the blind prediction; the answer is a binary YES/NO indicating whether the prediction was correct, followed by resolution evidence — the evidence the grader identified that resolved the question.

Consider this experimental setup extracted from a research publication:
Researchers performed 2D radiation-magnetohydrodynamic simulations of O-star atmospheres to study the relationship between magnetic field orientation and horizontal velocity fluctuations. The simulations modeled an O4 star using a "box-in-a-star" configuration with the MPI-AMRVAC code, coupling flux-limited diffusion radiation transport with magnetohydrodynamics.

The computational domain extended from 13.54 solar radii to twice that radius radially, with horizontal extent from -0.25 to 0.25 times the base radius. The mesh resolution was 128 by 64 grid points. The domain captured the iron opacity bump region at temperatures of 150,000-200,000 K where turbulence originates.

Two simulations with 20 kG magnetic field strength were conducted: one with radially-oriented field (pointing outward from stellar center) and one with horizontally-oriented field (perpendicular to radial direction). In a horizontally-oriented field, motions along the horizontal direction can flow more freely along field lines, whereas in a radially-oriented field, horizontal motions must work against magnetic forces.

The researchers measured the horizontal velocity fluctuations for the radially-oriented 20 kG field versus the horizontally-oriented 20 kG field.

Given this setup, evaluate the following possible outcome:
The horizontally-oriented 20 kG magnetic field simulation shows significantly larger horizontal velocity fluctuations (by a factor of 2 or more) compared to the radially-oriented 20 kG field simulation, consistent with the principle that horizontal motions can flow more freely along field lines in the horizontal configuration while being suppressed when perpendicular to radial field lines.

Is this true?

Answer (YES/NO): NO